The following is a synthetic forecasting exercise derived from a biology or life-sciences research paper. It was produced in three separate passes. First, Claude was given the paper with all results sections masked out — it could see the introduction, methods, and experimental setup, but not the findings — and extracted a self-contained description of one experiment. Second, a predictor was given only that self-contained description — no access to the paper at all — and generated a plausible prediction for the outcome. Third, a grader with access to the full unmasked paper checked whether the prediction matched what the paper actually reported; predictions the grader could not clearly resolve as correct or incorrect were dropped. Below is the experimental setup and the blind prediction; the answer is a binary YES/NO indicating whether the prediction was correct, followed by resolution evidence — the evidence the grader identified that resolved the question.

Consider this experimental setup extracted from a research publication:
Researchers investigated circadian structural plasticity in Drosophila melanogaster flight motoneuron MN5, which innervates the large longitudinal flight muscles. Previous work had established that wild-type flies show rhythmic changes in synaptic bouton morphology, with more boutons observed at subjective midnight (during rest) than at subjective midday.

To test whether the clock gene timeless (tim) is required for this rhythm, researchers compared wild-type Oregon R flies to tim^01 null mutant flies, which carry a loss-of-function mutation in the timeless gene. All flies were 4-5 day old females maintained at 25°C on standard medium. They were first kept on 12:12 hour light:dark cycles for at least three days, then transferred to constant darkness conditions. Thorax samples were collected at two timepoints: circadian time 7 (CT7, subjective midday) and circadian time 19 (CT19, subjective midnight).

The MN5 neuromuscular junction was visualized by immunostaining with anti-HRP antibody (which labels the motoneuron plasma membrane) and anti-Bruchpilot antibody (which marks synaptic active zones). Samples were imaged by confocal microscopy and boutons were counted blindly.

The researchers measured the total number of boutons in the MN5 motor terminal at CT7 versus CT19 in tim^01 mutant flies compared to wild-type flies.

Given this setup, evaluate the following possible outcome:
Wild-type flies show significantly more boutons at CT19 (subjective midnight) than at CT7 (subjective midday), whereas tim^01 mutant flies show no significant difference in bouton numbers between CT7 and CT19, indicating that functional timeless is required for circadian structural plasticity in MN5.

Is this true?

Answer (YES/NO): YES